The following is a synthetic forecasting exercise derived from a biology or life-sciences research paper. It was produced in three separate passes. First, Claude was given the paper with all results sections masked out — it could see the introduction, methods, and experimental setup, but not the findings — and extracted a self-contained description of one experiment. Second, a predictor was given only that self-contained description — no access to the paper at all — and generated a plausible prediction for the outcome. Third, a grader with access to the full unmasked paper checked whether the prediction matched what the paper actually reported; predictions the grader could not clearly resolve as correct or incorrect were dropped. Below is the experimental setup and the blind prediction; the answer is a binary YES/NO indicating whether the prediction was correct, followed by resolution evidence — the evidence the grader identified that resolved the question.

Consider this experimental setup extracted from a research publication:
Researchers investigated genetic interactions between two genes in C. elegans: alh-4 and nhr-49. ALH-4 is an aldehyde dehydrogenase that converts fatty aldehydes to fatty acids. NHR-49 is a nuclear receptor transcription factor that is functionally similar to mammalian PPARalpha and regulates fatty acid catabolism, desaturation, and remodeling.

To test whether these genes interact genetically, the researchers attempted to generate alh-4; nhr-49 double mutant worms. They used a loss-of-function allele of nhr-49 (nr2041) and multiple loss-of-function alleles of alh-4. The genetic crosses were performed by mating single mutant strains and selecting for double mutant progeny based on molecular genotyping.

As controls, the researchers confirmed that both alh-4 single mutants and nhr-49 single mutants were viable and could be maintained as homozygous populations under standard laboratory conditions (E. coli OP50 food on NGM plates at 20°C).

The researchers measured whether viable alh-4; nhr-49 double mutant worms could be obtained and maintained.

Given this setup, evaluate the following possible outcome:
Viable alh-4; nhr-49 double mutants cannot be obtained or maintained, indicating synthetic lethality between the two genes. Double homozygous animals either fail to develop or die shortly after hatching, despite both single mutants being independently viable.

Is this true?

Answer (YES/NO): NO